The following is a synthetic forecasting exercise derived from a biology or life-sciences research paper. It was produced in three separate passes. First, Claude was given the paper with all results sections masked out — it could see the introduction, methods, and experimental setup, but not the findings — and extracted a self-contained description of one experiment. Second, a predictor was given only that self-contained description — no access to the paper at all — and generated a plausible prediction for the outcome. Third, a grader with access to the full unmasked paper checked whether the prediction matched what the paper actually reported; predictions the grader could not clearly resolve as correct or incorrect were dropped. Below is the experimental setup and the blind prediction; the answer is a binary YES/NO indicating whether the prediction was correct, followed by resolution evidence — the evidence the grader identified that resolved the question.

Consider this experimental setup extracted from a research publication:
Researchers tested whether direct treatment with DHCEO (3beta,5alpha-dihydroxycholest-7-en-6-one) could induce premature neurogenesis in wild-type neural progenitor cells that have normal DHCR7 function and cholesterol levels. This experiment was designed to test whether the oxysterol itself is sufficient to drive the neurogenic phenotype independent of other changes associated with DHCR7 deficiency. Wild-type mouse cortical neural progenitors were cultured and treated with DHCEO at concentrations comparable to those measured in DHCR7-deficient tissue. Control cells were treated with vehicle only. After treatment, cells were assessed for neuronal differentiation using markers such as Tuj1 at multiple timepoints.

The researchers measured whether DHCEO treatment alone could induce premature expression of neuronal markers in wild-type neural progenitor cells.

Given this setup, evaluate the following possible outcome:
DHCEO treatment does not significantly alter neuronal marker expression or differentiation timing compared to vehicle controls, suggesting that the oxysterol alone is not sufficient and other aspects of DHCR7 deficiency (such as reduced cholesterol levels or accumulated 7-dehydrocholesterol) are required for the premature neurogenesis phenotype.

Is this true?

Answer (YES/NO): NO